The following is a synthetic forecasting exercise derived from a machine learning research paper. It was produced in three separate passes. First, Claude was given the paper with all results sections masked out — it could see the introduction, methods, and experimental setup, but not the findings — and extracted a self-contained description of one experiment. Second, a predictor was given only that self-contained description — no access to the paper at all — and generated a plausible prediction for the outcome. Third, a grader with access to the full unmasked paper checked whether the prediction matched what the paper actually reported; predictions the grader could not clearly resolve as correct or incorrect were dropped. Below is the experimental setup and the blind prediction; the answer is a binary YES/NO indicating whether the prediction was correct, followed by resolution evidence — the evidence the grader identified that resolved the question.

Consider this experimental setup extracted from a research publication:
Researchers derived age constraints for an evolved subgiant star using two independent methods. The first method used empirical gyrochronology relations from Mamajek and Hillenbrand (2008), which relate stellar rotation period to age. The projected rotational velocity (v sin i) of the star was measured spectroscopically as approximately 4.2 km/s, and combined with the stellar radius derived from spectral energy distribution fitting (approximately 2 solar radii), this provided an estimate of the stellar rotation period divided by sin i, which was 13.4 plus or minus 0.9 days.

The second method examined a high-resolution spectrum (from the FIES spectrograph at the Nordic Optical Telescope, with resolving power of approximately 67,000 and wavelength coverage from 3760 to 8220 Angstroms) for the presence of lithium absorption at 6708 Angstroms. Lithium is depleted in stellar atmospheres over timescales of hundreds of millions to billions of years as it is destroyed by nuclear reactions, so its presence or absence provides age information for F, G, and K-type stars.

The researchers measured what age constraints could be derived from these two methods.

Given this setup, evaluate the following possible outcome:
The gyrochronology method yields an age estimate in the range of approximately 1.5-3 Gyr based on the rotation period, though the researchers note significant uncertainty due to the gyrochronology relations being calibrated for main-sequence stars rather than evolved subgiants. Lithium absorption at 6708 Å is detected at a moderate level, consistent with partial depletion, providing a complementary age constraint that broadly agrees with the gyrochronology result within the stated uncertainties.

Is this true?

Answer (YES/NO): NO